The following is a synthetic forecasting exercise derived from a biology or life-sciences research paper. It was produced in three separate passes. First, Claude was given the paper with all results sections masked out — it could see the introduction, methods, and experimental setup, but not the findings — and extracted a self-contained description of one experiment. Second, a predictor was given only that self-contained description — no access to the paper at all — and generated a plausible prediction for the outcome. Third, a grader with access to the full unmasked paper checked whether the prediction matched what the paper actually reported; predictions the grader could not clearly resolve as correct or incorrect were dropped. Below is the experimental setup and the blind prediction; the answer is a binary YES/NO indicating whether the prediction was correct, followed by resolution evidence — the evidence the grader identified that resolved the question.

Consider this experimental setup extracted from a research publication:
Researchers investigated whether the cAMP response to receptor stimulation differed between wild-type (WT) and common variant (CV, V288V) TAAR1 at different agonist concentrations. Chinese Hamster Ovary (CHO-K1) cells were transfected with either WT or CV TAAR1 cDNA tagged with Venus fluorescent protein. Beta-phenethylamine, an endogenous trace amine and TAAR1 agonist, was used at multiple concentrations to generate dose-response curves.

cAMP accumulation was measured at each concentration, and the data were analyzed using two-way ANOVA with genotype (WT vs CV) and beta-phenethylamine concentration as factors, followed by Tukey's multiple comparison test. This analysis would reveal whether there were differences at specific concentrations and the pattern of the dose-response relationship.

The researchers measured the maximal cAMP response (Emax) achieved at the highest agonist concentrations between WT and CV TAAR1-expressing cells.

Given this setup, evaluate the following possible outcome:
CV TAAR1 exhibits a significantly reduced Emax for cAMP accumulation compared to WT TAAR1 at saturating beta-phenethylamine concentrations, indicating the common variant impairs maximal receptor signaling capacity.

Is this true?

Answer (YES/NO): NO